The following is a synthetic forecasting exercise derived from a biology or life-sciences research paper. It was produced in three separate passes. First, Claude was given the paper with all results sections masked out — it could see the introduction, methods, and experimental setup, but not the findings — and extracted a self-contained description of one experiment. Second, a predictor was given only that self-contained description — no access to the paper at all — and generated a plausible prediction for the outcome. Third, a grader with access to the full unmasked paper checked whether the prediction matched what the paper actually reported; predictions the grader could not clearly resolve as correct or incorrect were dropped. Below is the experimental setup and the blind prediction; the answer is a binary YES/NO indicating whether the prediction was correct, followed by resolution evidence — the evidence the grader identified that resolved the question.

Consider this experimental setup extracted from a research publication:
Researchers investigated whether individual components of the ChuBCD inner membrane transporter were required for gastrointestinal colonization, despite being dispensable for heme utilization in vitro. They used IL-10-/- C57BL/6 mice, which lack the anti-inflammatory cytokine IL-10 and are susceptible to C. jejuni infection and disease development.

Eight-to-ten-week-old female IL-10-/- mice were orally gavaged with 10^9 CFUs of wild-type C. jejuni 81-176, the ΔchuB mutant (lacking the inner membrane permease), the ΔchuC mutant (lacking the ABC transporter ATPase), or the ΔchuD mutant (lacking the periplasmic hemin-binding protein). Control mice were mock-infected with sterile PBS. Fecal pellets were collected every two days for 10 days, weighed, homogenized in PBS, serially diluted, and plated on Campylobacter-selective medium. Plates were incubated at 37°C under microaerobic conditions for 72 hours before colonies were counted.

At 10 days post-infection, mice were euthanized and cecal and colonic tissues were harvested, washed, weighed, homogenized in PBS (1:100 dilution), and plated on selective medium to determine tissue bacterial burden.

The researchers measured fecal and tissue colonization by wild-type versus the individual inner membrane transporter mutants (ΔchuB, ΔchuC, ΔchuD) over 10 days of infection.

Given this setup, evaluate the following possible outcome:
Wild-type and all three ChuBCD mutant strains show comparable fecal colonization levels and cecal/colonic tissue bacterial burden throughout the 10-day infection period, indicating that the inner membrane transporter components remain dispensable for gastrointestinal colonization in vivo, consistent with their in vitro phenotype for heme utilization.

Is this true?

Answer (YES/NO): NO